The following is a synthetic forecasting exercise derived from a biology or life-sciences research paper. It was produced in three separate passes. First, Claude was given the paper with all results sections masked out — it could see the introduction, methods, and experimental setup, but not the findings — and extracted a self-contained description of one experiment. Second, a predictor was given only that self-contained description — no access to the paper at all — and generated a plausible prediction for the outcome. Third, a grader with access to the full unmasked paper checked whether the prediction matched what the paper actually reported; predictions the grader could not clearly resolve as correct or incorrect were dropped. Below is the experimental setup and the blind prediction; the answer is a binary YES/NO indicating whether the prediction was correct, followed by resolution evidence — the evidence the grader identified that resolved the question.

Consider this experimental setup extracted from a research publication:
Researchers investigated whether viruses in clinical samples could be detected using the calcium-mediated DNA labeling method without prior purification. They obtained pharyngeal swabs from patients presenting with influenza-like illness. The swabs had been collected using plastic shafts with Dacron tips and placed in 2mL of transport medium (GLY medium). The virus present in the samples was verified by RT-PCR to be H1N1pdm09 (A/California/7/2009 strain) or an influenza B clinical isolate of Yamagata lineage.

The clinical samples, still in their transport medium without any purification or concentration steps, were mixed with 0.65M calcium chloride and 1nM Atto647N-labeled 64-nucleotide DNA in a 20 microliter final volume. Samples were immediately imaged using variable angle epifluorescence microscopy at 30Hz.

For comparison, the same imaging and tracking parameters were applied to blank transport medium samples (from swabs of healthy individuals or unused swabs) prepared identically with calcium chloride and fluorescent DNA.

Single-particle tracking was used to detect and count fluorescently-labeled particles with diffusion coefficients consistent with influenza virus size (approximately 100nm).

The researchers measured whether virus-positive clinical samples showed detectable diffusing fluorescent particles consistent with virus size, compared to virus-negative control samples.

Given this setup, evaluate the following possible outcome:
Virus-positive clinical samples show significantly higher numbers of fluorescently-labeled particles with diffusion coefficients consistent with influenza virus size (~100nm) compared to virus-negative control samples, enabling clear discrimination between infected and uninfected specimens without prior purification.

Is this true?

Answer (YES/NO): YES